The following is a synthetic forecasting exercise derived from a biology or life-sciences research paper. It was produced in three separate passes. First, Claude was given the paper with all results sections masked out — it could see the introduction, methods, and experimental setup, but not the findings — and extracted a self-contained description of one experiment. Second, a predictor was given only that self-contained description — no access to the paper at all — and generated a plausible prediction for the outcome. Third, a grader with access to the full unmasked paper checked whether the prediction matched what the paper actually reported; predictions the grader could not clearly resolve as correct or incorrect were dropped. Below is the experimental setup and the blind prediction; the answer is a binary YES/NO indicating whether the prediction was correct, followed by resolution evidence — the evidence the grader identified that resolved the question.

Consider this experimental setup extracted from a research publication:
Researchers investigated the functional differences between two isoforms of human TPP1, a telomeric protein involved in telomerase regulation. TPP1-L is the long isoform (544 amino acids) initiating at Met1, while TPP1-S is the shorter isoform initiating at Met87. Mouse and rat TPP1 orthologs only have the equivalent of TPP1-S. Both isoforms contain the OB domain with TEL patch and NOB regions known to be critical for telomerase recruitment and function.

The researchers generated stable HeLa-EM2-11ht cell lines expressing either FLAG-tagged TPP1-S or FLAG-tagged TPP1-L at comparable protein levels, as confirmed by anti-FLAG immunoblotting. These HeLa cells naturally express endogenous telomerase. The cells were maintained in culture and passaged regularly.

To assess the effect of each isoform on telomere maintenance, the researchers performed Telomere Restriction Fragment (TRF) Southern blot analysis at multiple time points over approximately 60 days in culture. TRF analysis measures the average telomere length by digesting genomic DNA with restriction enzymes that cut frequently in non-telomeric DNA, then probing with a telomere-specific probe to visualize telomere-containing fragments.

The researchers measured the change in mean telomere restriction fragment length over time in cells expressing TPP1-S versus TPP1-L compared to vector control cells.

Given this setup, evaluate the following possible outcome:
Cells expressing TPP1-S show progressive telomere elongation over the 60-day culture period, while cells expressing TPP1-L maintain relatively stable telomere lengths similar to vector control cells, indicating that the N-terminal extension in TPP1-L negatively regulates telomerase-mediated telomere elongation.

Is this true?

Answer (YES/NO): YES